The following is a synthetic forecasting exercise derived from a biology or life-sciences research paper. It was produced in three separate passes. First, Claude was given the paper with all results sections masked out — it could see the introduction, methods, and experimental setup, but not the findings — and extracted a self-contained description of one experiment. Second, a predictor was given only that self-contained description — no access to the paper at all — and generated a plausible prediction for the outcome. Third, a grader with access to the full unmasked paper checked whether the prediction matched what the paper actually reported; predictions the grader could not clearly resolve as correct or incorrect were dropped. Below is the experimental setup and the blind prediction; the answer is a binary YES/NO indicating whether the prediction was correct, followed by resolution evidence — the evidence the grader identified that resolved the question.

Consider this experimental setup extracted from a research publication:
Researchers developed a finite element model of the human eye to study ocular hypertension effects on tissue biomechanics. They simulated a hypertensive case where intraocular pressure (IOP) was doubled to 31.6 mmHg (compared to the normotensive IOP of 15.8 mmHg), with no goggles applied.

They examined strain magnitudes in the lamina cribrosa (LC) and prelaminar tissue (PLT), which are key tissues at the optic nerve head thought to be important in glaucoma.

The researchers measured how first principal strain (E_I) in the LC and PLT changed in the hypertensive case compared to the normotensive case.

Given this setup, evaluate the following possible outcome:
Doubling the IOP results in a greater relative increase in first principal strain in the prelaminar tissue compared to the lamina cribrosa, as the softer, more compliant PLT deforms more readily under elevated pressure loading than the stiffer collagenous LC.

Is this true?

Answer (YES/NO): NO